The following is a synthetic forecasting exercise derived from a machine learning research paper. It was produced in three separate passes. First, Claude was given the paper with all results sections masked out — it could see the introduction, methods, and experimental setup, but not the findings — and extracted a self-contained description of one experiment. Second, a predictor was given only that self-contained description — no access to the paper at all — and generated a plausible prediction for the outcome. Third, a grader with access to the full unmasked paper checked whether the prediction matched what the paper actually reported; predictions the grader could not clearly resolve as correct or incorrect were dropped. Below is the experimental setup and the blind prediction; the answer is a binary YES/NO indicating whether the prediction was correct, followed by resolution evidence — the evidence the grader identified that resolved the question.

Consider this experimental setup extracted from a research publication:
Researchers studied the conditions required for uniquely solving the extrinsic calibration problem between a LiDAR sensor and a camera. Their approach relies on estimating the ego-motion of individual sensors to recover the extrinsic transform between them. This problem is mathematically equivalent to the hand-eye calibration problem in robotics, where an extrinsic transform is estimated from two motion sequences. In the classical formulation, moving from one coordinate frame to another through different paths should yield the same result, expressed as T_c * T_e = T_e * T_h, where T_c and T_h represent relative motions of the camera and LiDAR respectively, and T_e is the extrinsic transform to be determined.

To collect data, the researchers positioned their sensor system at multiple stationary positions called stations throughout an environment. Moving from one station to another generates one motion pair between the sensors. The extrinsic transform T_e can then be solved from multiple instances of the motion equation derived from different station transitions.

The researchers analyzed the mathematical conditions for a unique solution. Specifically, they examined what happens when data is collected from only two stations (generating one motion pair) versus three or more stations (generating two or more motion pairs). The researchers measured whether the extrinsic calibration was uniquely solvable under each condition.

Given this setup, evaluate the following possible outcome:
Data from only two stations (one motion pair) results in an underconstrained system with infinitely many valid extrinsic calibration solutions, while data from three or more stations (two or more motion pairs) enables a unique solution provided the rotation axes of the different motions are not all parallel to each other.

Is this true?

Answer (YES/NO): YES